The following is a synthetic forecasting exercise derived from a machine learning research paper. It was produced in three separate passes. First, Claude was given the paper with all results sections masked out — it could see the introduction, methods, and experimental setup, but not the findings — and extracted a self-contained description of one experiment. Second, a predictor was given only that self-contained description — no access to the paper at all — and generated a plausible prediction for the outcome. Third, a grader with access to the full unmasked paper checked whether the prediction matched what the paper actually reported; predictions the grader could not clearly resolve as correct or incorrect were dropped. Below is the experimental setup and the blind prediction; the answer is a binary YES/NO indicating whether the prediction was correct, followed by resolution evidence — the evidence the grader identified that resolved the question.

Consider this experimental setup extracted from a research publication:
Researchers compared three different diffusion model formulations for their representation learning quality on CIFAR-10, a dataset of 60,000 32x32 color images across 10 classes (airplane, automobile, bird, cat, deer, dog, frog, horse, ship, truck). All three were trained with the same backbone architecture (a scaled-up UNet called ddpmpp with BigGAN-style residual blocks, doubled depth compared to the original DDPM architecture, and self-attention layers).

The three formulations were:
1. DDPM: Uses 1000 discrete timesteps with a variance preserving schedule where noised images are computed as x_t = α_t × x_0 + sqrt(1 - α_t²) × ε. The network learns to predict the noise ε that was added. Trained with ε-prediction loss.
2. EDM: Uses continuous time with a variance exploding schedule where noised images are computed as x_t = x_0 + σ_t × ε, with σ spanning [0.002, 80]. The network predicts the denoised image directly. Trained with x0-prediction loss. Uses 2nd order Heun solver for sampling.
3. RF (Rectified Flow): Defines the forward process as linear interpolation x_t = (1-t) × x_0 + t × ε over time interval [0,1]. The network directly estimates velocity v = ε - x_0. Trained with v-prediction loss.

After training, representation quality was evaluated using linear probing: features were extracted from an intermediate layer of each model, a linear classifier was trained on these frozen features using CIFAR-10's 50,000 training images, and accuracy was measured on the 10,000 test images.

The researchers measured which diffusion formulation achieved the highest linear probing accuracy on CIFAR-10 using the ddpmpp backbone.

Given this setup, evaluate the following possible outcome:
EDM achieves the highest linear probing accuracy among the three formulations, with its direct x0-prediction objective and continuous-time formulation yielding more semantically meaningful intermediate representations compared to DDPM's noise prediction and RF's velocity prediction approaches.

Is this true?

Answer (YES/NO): YES